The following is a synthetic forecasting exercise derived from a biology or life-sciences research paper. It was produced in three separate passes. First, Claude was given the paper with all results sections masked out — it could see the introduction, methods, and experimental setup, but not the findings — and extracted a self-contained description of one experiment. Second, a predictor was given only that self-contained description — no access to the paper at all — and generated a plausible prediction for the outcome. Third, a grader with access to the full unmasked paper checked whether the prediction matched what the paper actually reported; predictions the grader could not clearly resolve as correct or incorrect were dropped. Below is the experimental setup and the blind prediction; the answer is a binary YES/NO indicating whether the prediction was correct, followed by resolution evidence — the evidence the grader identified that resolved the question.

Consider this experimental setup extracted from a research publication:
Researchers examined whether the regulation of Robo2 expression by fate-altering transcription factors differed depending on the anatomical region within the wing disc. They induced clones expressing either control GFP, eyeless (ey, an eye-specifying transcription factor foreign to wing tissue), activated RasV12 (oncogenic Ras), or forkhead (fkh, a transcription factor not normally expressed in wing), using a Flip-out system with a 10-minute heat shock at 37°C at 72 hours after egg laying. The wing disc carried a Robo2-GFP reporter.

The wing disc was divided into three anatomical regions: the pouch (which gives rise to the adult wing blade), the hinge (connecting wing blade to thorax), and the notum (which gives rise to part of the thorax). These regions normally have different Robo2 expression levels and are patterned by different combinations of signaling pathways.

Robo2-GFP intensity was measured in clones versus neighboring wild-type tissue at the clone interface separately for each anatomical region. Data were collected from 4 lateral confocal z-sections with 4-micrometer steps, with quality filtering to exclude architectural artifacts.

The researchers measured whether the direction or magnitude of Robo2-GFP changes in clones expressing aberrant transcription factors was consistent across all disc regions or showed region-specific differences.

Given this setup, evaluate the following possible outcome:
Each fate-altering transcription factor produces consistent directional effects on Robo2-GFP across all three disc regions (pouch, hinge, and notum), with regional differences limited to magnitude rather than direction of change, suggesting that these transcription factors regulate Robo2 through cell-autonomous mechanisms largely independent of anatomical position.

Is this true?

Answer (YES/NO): NO